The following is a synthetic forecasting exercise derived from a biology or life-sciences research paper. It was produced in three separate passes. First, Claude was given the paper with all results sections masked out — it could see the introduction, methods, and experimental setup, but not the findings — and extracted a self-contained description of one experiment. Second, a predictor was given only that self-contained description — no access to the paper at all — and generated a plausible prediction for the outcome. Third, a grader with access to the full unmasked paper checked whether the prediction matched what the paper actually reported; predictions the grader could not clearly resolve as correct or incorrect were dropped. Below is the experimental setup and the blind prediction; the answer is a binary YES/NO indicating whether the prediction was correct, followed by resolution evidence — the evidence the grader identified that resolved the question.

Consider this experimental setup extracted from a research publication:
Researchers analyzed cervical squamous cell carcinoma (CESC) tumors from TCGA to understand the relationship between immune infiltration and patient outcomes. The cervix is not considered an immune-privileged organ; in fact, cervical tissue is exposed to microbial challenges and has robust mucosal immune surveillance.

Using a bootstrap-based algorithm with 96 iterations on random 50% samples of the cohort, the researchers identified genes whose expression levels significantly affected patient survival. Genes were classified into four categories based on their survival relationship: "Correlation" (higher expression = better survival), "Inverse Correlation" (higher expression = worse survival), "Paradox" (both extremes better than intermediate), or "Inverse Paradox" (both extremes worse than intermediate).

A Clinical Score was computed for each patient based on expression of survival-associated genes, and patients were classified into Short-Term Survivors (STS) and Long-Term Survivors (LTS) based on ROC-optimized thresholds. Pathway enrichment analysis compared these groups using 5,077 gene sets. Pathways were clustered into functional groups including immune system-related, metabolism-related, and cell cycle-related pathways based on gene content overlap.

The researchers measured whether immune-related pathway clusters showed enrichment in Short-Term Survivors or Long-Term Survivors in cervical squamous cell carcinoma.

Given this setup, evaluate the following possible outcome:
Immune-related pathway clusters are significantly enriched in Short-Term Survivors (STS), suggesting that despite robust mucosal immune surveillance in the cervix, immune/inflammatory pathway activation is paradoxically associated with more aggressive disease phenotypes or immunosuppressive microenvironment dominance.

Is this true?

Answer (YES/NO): NO